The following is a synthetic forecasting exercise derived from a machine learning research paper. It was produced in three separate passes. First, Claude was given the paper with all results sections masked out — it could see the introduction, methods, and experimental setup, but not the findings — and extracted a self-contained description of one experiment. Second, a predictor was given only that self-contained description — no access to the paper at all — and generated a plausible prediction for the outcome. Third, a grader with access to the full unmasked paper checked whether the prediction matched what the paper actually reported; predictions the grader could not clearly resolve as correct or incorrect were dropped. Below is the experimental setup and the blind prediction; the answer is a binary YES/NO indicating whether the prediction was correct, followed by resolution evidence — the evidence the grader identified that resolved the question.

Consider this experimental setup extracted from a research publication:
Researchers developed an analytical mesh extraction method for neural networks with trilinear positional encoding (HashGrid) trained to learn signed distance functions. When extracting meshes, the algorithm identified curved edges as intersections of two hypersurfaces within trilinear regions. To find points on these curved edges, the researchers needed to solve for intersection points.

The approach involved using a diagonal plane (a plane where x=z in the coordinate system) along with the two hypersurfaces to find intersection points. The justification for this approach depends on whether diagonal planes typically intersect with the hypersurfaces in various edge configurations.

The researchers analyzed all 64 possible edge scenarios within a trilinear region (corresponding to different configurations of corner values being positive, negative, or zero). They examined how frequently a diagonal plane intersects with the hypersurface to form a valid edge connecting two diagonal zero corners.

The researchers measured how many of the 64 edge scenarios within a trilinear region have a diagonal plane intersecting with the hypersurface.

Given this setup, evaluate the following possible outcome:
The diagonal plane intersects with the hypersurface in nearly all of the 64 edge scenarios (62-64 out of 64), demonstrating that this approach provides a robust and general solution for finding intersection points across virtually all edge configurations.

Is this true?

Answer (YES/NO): NO